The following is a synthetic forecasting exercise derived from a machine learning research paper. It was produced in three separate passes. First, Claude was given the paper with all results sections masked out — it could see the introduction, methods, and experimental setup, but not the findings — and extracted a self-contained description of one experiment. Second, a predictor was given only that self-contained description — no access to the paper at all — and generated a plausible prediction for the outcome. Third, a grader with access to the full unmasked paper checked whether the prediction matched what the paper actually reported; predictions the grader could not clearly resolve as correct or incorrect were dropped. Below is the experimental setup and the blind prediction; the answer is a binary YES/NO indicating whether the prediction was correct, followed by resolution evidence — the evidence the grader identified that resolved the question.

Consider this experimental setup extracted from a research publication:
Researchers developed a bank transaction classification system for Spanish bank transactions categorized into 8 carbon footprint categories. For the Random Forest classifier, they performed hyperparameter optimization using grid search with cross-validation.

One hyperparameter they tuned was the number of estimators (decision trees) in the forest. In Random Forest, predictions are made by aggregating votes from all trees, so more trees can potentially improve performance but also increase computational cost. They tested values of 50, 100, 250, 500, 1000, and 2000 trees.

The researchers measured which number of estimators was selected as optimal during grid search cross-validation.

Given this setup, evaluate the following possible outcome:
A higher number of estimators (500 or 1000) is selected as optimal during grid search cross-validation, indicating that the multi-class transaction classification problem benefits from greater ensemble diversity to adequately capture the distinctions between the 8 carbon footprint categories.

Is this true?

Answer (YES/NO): YES